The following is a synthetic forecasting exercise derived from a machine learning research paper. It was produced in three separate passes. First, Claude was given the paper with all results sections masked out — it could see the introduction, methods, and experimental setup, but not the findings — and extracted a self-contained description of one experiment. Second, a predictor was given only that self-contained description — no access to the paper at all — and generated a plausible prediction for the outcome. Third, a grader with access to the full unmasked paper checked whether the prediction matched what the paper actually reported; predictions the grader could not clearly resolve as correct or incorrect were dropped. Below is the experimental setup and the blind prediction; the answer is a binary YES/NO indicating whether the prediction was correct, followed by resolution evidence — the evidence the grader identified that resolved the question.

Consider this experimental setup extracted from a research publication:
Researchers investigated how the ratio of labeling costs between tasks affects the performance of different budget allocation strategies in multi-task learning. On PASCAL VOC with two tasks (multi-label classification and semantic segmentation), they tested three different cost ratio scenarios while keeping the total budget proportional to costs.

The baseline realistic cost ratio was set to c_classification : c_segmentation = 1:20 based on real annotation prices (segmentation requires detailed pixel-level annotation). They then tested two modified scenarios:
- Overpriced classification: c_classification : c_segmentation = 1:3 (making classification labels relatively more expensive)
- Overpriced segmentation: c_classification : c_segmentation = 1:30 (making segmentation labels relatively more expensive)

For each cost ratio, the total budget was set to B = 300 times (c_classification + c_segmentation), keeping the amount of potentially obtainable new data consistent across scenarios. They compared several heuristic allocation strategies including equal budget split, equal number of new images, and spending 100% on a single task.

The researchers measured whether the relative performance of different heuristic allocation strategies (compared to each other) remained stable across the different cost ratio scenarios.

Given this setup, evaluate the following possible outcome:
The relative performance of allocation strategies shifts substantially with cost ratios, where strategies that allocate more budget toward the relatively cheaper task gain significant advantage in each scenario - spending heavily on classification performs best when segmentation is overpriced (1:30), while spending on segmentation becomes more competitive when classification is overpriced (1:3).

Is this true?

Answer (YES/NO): NO